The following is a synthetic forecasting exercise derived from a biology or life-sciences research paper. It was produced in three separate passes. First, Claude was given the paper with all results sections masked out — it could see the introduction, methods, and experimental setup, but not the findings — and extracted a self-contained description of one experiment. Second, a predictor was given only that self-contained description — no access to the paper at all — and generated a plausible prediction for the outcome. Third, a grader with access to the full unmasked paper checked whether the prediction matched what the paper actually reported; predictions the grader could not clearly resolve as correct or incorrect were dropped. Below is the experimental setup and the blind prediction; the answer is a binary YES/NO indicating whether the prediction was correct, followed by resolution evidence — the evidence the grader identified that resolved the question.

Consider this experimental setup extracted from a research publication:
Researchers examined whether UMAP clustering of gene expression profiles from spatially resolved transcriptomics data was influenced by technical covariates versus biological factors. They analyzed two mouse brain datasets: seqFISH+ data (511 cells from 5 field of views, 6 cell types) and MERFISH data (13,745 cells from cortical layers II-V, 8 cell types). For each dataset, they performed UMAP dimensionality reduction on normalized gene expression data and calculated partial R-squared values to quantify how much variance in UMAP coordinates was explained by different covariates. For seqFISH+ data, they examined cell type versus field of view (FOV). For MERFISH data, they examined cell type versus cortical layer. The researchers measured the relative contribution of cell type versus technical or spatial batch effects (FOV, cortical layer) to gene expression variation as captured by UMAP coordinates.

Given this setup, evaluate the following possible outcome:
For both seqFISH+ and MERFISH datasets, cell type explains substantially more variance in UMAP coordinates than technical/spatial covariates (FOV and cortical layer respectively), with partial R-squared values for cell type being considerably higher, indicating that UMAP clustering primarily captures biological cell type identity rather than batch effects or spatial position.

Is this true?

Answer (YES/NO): YES